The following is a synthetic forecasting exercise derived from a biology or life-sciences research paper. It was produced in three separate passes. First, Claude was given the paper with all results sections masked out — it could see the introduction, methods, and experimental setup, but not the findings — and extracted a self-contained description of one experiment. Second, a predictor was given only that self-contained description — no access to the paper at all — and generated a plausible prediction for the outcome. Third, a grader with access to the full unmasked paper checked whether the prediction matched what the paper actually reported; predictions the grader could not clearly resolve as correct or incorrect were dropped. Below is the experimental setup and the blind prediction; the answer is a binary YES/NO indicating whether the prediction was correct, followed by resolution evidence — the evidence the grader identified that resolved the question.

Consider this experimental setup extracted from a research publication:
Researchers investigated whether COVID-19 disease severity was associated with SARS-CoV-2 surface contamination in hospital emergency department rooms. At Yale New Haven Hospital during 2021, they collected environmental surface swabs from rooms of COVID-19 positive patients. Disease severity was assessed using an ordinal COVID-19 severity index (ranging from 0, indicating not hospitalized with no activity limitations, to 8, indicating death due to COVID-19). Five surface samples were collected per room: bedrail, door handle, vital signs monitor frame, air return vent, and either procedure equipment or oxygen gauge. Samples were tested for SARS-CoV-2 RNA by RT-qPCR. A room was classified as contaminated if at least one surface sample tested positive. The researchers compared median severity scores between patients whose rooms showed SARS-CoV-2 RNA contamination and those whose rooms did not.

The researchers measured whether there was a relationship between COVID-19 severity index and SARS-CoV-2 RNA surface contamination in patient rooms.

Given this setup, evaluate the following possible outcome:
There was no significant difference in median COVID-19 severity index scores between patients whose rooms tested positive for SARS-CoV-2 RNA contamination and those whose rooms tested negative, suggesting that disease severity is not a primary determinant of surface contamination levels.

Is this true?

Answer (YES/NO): YES